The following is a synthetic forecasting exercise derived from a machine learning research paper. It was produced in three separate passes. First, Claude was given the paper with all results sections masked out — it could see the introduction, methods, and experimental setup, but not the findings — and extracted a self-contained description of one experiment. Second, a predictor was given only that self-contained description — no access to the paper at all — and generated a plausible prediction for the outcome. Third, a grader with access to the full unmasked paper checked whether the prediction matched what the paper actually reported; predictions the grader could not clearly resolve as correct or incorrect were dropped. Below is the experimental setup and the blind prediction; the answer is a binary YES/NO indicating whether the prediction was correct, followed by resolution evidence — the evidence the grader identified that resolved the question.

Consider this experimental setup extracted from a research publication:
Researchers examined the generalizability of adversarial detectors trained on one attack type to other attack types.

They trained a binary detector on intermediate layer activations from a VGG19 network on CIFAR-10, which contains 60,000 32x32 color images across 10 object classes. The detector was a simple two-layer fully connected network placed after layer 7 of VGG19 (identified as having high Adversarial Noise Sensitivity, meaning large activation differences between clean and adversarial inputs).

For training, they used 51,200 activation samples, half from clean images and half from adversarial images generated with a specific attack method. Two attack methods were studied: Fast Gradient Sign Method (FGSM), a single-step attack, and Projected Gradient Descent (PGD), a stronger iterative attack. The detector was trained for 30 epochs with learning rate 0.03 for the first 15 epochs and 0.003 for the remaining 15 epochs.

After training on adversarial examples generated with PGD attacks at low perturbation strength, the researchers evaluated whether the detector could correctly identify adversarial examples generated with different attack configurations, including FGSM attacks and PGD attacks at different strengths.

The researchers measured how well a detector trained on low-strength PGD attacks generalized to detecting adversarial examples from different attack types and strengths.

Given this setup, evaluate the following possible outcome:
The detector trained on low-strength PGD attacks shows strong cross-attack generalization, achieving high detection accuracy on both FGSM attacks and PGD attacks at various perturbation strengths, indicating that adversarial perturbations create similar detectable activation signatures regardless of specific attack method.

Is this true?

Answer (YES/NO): YES